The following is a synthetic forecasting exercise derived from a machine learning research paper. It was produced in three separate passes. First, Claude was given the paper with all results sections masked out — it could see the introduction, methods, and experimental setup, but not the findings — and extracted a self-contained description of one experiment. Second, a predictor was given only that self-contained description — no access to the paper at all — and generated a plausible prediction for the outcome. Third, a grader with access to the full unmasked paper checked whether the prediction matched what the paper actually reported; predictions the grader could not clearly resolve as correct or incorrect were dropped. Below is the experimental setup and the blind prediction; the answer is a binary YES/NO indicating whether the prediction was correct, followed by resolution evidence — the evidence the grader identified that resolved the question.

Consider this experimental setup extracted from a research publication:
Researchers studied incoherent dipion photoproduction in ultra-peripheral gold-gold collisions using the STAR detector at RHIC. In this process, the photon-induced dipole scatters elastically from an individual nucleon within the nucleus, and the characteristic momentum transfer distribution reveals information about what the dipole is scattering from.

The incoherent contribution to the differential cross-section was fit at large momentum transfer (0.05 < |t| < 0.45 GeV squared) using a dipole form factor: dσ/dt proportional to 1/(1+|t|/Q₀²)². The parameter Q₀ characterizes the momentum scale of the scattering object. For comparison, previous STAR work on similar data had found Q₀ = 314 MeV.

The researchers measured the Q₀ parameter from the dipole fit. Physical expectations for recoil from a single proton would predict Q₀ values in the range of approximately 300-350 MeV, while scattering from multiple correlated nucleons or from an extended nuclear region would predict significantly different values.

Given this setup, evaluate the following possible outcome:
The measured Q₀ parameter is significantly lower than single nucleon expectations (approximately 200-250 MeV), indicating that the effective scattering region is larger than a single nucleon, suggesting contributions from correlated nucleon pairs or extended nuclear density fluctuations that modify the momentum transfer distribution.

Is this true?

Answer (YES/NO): NO